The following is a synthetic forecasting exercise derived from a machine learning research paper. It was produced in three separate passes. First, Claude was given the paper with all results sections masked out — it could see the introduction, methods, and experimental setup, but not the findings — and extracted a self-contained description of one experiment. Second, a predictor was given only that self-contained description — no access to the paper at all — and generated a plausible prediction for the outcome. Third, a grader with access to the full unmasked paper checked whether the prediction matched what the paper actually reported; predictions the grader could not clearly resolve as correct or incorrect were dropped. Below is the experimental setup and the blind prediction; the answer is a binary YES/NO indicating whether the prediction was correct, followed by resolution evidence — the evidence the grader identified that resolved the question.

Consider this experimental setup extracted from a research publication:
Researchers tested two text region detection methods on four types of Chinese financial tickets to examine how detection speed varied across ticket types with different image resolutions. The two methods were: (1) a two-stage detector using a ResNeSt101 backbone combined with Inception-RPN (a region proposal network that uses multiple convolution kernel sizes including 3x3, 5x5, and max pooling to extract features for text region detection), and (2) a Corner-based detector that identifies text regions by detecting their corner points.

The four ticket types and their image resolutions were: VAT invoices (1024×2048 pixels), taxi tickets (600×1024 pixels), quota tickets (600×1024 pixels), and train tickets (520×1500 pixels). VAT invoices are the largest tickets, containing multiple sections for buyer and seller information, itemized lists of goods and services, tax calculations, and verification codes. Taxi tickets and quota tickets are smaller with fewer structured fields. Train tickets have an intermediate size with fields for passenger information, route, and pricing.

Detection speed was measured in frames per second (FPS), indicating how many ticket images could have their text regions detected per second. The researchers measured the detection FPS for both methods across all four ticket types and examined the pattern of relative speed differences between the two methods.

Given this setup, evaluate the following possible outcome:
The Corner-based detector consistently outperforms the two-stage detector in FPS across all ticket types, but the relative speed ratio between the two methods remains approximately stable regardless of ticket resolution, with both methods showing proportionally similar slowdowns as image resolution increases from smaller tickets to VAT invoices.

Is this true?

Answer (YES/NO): NO